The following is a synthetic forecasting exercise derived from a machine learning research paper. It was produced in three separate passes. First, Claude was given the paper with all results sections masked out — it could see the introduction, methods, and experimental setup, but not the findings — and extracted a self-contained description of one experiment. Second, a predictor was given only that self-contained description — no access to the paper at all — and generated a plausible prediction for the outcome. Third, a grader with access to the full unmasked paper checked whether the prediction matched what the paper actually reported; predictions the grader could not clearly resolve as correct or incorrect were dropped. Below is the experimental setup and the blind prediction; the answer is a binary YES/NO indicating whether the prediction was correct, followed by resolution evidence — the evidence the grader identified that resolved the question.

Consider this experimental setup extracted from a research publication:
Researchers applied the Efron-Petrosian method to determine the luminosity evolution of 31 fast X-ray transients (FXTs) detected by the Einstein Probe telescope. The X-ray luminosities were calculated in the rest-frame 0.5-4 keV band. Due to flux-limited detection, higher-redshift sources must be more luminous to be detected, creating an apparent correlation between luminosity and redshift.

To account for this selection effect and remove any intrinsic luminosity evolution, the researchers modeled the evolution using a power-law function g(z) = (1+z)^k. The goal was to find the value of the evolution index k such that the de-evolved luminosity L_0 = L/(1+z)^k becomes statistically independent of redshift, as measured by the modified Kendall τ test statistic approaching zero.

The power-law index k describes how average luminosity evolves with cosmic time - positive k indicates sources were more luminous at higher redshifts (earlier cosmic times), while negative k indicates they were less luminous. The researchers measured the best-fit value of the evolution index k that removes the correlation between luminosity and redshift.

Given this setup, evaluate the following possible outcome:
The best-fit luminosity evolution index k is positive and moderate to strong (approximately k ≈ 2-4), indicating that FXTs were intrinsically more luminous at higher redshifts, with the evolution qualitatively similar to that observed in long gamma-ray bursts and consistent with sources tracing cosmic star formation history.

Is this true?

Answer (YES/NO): YES